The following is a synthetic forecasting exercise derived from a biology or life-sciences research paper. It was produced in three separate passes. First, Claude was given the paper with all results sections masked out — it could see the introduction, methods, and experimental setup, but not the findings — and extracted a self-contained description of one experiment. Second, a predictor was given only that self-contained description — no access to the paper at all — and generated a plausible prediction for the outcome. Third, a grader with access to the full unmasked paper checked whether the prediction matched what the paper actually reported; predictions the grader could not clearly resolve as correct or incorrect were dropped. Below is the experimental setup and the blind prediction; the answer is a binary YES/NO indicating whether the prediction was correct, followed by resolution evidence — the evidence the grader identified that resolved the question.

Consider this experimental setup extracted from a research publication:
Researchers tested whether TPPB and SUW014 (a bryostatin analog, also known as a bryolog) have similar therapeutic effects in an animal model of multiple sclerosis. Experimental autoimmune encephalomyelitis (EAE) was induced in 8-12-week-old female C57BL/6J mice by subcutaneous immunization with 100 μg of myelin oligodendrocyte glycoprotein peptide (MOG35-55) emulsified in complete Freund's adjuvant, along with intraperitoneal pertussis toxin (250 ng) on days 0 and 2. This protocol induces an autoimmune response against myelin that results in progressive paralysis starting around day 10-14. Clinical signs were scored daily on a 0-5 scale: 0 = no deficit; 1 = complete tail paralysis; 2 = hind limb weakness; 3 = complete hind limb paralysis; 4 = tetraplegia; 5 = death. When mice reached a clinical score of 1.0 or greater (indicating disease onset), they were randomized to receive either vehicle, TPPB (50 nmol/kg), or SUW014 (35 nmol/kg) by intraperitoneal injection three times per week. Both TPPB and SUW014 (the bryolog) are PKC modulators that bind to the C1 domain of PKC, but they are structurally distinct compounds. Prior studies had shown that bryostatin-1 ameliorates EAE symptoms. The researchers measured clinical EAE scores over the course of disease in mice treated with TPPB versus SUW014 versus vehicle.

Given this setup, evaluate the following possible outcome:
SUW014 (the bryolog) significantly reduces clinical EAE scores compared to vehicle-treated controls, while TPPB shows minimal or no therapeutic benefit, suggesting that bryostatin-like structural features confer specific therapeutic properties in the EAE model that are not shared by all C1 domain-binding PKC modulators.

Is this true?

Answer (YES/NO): NO